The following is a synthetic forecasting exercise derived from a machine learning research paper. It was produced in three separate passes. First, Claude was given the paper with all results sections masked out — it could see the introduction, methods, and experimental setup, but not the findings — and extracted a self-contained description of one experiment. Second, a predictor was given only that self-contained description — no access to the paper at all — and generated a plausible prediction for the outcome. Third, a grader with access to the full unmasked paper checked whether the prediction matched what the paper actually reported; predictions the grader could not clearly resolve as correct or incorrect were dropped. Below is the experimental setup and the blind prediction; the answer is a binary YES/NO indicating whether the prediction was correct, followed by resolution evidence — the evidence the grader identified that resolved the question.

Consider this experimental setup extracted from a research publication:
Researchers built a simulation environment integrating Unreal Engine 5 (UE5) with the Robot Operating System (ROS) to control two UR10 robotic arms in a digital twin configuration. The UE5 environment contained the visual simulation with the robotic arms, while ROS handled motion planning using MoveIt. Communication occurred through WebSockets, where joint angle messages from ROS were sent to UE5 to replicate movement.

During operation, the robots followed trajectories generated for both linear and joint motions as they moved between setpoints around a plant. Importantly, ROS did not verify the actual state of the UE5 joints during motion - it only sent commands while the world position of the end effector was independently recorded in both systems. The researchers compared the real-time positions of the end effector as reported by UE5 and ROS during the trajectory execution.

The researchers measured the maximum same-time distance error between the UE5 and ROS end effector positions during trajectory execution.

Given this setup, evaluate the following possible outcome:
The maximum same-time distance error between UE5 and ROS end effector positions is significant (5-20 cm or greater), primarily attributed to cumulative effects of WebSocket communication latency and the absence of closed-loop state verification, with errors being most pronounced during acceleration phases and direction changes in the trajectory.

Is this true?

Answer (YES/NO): NO